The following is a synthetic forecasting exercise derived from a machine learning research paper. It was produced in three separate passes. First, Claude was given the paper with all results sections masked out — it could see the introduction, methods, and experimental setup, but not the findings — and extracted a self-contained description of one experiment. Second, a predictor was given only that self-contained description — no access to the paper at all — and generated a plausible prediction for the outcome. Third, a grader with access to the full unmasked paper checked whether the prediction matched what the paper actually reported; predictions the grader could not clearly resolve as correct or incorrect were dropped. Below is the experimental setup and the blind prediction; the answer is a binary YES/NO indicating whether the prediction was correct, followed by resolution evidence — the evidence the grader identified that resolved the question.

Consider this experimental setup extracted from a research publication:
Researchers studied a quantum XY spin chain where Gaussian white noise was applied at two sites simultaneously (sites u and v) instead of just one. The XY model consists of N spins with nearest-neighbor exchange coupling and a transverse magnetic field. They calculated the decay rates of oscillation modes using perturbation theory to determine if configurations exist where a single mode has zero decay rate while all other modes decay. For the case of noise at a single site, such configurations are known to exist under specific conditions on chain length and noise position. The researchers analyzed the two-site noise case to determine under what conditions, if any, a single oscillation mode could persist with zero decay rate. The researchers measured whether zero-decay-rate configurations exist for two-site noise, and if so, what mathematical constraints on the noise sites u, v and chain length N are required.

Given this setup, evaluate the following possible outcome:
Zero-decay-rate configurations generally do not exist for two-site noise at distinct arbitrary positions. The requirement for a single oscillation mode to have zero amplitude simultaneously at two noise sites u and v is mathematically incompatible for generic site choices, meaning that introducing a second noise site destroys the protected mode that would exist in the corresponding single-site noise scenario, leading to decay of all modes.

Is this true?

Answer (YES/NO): YES